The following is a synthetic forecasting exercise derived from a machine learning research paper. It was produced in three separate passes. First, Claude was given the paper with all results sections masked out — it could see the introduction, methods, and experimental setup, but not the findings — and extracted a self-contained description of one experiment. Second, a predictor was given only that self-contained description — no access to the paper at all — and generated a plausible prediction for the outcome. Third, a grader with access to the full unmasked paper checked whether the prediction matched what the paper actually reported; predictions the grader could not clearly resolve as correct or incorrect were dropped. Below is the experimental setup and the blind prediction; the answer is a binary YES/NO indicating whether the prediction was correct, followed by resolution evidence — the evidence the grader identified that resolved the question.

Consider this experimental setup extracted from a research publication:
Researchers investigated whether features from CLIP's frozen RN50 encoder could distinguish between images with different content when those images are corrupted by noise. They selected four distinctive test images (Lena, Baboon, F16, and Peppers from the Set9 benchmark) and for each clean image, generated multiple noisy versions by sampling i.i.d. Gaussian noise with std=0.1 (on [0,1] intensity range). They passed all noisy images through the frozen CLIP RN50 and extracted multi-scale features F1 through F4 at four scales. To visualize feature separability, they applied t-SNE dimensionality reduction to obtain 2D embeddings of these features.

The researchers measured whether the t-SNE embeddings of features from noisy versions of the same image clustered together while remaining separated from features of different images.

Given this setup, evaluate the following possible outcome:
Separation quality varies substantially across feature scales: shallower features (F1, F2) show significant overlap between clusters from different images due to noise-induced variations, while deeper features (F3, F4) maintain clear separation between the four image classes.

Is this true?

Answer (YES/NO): NO